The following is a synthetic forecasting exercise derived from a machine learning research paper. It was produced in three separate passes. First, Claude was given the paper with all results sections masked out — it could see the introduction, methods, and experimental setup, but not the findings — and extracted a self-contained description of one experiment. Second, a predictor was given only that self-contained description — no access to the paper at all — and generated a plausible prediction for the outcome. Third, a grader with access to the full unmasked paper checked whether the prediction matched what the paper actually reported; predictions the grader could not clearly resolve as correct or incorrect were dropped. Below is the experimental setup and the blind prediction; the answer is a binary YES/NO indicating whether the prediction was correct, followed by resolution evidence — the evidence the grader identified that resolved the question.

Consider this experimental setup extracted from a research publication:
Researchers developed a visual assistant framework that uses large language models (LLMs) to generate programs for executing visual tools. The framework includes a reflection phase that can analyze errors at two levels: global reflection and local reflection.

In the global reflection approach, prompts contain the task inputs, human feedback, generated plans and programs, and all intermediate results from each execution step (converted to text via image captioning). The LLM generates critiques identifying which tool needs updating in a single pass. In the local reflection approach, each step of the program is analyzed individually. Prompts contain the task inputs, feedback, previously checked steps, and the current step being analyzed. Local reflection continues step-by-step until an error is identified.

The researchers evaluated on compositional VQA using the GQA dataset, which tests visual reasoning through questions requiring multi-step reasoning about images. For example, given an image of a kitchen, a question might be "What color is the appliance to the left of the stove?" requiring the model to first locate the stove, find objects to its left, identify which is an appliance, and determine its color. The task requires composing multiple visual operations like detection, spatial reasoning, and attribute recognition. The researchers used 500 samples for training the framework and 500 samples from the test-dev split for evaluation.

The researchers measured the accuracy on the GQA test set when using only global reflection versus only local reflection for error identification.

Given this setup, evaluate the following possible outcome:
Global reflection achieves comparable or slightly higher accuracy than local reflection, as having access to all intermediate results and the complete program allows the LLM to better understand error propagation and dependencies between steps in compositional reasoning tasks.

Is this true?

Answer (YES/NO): NO